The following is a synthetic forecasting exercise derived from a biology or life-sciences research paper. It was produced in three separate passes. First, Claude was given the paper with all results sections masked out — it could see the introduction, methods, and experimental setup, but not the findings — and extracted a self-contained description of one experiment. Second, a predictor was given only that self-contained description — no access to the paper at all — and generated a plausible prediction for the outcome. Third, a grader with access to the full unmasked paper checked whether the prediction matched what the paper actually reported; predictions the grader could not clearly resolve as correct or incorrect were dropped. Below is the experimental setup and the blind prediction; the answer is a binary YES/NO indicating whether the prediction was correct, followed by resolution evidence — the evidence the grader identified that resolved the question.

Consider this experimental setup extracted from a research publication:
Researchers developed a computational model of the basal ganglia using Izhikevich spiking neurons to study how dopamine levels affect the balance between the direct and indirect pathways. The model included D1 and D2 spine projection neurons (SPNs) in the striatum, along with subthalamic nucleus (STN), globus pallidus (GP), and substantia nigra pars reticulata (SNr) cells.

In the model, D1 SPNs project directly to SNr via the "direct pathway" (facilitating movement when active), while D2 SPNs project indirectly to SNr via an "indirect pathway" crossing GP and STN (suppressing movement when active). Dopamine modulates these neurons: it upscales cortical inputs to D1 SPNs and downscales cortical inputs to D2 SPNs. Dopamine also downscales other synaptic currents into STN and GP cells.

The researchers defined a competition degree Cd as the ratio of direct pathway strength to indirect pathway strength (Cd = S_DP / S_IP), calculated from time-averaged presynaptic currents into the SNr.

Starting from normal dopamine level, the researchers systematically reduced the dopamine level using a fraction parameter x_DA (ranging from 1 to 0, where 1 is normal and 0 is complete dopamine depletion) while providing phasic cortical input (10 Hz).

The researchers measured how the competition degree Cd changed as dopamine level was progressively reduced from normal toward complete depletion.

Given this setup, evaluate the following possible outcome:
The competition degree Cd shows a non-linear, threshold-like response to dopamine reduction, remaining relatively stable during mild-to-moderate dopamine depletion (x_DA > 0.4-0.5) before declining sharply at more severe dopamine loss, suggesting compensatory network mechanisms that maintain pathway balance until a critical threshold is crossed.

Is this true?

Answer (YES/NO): NO